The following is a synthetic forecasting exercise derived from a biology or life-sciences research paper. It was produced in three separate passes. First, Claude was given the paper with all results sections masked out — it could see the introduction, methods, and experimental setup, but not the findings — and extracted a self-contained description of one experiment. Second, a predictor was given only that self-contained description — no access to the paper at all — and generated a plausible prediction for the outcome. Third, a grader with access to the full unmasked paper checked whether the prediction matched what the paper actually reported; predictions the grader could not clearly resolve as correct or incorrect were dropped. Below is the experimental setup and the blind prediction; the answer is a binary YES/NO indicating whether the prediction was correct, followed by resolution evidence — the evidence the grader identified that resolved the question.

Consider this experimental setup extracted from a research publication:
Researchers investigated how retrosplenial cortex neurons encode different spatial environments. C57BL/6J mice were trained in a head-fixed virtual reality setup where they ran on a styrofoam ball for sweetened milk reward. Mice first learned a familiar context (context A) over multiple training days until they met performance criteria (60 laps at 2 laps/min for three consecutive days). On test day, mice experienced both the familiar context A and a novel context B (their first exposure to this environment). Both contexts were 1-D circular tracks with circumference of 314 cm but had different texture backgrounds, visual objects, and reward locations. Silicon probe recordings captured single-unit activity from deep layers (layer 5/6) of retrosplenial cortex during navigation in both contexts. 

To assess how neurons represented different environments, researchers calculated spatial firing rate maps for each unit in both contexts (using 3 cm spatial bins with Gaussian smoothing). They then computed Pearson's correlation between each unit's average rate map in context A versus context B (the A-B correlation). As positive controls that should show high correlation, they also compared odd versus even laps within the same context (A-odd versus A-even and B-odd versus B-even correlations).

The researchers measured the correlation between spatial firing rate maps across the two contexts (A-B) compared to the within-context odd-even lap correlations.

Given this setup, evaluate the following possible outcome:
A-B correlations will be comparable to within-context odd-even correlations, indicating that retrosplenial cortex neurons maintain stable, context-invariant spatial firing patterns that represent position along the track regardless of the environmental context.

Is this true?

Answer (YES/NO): NO